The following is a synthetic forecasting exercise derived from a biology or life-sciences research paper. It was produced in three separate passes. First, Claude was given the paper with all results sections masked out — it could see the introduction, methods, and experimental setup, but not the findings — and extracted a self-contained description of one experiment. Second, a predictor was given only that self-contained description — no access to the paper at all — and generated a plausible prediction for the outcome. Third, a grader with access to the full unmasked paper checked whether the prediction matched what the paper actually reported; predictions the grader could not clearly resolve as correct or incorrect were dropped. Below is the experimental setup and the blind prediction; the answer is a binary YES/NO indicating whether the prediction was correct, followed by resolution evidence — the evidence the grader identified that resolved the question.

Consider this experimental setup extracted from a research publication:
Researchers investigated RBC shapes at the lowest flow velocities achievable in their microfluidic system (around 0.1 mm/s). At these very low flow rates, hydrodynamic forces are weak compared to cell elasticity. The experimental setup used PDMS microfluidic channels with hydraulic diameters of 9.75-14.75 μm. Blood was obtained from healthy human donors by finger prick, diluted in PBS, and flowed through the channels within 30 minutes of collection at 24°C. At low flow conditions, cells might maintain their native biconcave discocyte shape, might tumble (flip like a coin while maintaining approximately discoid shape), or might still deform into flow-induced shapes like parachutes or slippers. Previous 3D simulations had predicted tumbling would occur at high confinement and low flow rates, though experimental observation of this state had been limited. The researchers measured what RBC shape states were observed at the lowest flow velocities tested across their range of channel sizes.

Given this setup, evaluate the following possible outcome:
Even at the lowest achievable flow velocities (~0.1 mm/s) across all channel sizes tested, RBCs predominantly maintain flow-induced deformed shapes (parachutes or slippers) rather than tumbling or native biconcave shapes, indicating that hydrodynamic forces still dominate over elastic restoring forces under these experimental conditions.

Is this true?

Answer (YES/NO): NO